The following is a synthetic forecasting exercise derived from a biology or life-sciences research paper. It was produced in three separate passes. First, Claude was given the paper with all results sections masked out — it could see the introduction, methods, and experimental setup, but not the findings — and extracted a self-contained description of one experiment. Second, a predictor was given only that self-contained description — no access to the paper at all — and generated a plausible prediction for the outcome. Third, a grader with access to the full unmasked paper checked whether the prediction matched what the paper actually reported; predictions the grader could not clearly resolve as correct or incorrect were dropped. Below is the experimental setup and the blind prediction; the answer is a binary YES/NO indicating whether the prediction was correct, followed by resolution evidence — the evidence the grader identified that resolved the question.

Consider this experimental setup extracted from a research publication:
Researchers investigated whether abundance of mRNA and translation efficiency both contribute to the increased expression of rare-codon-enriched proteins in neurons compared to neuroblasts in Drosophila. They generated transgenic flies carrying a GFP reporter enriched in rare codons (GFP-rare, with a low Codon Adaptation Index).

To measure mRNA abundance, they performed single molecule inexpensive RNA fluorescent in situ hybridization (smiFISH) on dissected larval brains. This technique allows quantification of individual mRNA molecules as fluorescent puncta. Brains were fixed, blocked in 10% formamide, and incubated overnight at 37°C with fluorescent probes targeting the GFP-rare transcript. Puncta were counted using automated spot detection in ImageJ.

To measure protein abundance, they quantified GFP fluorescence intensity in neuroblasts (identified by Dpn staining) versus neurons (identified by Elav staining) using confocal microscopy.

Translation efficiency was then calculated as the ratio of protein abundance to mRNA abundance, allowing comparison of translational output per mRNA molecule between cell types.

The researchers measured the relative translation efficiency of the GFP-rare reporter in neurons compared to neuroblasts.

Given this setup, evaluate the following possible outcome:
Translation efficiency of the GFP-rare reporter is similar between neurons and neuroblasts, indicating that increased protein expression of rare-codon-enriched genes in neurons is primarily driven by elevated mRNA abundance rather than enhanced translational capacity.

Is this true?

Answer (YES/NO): NO